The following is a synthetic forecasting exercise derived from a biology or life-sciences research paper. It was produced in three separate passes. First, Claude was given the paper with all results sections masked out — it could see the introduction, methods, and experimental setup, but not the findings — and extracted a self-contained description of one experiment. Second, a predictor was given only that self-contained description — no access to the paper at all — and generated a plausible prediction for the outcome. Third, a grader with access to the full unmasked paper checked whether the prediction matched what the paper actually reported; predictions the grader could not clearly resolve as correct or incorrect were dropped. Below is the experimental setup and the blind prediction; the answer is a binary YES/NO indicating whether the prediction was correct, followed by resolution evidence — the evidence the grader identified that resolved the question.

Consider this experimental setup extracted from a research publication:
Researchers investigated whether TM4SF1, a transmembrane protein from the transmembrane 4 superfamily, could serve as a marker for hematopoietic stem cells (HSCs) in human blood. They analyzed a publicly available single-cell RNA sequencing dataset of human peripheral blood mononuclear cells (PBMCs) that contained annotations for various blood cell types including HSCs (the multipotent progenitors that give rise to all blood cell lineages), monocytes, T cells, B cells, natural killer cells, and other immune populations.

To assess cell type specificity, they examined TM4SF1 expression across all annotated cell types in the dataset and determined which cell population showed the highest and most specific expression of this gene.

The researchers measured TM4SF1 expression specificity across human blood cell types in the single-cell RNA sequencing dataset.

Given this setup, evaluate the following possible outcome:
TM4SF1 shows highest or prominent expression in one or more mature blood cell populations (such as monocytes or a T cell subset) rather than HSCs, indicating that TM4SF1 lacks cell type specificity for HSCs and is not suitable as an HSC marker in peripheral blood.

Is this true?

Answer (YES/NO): NO